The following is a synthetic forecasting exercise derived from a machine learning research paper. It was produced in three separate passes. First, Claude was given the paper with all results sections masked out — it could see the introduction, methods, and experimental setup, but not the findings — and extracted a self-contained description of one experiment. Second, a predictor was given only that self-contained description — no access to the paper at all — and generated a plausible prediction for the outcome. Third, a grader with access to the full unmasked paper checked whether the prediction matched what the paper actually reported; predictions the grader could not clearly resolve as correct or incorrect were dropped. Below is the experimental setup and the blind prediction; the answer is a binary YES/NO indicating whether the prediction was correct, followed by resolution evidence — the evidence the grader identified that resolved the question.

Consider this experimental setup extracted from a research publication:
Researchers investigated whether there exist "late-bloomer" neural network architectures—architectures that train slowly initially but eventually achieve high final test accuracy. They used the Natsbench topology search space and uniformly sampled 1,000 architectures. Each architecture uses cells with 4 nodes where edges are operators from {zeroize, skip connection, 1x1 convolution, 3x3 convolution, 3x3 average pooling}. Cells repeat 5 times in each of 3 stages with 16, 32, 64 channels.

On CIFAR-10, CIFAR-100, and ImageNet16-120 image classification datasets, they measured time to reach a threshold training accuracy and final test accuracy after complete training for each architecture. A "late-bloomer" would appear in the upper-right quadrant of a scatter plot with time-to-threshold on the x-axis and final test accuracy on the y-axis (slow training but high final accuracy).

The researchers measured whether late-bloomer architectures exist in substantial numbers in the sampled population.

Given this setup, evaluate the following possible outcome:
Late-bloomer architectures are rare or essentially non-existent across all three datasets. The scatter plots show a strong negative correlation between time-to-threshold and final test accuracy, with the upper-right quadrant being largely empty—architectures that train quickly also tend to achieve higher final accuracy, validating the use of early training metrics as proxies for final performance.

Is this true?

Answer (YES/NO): YES